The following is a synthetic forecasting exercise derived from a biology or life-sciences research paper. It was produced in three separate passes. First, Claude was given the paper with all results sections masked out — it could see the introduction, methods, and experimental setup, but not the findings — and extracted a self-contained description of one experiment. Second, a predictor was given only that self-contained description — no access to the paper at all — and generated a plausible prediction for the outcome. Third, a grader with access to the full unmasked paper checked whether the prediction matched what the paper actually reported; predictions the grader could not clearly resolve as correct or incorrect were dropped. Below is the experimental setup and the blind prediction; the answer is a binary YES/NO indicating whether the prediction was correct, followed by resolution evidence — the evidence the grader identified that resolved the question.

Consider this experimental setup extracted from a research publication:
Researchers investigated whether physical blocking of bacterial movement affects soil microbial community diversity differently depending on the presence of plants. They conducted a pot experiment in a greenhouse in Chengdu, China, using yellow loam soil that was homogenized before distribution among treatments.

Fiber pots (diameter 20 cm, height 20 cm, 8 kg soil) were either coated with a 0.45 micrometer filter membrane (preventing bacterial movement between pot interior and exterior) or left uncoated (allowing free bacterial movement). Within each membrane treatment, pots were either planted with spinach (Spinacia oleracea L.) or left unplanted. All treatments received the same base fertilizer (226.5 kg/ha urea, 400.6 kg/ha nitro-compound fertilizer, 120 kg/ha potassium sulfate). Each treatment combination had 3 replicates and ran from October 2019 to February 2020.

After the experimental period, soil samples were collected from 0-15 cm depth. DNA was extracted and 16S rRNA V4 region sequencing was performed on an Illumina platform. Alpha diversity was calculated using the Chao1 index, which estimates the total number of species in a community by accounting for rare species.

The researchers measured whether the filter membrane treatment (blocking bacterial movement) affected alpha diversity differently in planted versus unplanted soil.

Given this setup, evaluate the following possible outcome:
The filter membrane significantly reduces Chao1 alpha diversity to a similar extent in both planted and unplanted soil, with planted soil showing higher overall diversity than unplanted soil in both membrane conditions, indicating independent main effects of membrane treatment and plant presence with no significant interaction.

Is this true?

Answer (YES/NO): NO